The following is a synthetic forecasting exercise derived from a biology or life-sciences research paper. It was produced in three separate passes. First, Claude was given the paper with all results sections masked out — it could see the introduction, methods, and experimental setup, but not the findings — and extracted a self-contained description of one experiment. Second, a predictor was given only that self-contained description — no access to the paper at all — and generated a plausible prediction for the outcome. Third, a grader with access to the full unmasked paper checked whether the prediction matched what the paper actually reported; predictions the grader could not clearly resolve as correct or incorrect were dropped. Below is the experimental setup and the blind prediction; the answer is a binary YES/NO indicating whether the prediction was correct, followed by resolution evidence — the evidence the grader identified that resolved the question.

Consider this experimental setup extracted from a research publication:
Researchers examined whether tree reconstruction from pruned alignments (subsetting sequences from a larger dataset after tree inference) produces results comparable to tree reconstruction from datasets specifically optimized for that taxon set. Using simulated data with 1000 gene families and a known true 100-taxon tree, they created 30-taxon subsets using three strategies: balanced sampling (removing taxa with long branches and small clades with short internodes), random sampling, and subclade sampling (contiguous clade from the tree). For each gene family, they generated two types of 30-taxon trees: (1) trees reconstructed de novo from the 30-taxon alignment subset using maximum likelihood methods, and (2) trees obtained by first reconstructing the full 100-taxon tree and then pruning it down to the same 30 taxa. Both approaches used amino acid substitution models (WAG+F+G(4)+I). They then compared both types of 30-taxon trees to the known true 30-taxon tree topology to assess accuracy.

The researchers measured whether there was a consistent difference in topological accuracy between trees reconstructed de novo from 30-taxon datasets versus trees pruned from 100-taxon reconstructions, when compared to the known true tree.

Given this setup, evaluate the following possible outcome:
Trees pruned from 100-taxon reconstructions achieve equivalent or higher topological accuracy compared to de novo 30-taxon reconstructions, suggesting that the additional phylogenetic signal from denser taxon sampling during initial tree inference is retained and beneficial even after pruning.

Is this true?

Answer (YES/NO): YES